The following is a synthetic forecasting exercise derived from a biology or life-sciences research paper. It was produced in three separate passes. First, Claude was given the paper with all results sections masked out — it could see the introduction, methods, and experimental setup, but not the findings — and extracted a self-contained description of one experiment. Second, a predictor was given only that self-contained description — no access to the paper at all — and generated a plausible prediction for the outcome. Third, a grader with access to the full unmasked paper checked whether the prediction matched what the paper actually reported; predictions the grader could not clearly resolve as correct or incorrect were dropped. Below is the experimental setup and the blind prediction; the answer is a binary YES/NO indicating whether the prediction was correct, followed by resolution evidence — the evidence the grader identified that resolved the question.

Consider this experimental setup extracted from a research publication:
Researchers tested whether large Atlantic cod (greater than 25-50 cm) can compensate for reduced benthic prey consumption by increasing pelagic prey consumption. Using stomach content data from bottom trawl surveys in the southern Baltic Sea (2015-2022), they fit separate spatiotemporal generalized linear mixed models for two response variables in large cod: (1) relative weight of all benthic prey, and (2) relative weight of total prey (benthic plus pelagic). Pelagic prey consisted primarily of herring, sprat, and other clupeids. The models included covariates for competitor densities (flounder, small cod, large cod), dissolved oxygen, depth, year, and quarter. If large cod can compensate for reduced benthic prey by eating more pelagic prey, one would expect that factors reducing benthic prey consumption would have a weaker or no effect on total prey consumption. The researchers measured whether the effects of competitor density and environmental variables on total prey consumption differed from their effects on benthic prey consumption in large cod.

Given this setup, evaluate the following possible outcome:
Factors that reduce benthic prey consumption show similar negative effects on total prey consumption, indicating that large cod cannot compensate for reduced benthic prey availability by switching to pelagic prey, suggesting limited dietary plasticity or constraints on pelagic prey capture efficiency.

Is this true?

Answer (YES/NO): NO